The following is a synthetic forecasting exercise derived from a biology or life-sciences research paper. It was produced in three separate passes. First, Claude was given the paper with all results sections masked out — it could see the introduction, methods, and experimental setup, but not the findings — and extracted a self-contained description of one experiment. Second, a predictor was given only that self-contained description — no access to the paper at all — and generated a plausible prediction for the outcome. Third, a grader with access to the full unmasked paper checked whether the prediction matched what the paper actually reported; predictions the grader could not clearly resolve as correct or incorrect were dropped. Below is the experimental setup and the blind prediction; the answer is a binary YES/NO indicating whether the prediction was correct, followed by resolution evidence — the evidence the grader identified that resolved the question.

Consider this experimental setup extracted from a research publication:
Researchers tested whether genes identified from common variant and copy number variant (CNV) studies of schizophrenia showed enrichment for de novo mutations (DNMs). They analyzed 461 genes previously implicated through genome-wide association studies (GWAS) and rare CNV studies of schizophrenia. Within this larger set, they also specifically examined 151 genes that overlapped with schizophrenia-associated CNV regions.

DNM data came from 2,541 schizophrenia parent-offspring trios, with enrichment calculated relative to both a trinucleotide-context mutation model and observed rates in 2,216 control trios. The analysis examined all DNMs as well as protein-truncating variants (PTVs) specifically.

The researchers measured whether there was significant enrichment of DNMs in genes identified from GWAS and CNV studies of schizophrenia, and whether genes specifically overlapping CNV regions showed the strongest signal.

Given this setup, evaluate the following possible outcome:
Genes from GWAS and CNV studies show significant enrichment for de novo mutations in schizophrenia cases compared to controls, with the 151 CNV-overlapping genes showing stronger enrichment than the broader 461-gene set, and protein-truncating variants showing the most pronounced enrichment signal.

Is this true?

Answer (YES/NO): NO